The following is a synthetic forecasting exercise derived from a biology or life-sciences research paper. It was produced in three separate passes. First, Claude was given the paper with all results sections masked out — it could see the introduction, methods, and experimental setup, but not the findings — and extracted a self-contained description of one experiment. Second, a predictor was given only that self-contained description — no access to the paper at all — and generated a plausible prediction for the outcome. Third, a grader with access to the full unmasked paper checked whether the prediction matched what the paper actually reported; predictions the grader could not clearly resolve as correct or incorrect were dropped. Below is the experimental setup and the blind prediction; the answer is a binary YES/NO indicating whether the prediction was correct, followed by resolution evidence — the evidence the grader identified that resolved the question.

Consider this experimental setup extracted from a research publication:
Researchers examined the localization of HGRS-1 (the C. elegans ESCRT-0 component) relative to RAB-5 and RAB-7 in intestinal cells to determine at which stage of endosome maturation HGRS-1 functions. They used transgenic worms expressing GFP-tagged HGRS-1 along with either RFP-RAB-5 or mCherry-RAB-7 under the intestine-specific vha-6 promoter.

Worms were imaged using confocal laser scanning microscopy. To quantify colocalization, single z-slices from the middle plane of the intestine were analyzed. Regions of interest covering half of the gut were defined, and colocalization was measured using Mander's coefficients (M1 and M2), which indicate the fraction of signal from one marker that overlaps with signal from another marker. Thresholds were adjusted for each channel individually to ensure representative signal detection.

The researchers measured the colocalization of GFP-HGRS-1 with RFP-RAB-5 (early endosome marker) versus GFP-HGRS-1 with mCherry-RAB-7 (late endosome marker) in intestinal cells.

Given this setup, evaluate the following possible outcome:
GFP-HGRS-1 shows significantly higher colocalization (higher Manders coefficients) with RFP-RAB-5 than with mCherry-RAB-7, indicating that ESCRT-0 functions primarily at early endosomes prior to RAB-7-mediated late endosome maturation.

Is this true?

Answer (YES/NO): YES